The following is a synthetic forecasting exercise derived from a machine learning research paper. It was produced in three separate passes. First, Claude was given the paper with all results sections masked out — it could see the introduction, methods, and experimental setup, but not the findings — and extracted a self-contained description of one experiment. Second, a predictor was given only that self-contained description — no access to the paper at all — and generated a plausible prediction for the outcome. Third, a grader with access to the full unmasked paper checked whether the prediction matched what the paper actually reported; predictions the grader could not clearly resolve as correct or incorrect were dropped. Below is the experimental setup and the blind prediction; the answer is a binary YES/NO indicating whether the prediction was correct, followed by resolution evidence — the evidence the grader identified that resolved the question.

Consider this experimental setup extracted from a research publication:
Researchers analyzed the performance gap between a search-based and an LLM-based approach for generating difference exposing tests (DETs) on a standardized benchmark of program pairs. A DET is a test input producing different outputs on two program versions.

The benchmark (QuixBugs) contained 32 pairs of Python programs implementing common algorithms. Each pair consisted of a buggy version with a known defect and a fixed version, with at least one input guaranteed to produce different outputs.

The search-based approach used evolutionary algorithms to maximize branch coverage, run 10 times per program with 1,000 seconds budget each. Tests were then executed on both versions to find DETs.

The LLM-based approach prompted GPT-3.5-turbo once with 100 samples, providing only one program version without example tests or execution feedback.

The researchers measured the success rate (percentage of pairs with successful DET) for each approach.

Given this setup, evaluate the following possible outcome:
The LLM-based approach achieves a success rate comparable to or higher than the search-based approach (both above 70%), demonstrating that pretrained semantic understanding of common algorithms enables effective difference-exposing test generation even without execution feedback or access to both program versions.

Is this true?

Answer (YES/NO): NO